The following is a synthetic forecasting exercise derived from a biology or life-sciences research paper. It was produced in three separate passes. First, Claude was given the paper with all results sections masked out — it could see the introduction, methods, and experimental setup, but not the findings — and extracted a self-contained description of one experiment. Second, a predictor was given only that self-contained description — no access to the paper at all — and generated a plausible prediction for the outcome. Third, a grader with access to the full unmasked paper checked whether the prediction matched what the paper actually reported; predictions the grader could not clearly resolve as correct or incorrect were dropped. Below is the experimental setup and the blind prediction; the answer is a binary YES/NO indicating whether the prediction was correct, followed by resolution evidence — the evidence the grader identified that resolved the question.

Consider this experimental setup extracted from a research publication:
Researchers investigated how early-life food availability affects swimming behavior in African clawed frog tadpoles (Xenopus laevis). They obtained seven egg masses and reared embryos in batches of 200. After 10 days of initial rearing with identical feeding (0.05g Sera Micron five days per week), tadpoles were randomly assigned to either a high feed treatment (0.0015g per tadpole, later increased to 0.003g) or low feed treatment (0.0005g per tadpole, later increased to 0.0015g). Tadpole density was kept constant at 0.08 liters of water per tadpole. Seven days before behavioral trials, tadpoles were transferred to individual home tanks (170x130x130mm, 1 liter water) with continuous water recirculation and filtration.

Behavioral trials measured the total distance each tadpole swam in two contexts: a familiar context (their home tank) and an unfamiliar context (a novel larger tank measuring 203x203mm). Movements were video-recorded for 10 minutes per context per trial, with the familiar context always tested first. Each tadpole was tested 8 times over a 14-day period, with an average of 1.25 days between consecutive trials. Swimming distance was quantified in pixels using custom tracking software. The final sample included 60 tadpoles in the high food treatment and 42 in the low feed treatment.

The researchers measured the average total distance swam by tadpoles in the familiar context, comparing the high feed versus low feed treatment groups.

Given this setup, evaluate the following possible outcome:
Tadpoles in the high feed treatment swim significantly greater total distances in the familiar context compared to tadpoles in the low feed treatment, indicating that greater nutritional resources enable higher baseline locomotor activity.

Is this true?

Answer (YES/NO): NO